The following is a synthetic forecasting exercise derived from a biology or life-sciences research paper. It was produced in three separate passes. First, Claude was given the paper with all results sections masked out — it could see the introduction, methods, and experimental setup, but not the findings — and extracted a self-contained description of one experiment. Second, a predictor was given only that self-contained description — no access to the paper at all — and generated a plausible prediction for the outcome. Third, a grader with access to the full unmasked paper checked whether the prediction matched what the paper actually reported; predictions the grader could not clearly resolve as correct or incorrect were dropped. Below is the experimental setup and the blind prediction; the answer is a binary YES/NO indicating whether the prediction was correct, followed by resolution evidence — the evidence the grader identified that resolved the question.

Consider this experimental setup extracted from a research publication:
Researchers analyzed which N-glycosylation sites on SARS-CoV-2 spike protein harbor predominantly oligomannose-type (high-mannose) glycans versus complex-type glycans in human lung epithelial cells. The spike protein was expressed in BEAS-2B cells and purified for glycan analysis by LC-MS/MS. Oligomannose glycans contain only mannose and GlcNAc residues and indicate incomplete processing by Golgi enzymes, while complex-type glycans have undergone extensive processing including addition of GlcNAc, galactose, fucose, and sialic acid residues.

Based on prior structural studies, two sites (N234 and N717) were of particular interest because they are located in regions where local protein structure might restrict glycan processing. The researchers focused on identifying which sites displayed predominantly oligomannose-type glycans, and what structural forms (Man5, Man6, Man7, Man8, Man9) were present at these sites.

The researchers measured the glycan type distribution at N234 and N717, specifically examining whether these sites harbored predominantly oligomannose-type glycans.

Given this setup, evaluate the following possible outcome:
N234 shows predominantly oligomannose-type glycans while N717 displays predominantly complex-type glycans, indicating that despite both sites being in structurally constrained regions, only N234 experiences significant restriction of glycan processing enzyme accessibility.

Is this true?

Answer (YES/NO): NO